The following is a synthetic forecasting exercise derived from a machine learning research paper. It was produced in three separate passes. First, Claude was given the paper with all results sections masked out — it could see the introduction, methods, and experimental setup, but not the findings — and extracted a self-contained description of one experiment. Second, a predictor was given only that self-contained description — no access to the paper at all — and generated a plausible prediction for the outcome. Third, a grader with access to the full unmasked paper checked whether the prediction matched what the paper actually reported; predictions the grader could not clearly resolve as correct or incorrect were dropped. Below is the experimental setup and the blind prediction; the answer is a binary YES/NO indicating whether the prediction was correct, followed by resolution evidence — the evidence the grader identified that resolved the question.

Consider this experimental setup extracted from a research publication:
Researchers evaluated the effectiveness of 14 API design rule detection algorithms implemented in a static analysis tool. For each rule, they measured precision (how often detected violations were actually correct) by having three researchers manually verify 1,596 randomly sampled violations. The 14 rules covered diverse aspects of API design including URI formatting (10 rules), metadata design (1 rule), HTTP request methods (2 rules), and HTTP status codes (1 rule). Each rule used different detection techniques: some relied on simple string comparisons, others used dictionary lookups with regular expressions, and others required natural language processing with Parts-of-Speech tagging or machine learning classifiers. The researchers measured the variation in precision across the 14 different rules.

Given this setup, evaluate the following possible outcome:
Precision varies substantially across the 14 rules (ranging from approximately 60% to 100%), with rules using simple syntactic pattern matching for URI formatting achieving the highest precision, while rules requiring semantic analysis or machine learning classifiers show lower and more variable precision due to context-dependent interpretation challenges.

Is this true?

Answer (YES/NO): YES